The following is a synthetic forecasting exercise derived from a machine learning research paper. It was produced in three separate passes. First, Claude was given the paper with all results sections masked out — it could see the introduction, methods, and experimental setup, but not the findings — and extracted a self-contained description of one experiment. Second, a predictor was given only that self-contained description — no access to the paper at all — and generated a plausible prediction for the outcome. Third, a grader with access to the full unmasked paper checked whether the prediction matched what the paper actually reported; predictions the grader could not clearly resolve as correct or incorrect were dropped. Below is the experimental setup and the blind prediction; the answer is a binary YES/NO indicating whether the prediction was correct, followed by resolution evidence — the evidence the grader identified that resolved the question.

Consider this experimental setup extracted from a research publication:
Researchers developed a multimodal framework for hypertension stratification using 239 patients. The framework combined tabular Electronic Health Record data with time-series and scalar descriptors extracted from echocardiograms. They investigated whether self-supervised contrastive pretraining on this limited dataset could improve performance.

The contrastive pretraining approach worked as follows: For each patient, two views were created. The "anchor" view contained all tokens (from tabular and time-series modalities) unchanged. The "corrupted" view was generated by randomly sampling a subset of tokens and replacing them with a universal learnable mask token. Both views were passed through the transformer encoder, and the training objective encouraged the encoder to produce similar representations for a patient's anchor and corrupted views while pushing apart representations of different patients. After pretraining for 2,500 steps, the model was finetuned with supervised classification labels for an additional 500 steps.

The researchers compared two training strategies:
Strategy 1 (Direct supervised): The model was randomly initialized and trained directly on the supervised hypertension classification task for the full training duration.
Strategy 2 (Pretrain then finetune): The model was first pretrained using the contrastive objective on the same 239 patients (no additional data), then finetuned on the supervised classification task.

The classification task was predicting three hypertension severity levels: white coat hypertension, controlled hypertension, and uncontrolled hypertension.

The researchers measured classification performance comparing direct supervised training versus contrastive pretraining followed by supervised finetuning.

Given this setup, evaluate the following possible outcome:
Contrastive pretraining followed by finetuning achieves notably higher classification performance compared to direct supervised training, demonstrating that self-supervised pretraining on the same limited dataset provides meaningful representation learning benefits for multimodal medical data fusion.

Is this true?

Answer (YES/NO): NO